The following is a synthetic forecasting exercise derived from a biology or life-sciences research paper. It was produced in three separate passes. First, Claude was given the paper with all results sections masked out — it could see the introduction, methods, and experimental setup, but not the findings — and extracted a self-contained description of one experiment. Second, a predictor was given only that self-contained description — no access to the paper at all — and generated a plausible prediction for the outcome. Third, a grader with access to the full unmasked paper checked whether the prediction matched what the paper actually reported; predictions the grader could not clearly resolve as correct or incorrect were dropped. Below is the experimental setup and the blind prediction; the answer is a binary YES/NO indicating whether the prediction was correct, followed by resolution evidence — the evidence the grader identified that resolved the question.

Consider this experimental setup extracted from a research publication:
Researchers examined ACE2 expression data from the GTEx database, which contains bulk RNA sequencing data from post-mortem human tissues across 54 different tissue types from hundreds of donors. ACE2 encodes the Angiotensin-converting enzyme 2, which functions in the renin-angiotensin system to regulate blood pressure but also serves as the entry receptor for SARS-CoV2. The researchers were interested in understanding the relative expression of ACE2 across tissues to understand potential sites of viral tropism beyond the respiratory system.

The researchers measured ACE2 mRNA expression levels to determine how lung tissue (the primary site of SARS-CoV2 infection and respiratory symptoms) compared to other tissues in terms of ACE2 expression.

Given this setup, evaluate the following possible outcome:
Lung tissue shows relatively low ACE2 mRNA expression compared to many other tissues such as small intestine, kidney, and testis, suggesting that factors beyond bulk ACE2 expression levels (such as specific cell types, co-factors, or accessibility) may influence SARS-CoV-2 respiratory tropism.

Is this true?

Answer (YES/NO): NO